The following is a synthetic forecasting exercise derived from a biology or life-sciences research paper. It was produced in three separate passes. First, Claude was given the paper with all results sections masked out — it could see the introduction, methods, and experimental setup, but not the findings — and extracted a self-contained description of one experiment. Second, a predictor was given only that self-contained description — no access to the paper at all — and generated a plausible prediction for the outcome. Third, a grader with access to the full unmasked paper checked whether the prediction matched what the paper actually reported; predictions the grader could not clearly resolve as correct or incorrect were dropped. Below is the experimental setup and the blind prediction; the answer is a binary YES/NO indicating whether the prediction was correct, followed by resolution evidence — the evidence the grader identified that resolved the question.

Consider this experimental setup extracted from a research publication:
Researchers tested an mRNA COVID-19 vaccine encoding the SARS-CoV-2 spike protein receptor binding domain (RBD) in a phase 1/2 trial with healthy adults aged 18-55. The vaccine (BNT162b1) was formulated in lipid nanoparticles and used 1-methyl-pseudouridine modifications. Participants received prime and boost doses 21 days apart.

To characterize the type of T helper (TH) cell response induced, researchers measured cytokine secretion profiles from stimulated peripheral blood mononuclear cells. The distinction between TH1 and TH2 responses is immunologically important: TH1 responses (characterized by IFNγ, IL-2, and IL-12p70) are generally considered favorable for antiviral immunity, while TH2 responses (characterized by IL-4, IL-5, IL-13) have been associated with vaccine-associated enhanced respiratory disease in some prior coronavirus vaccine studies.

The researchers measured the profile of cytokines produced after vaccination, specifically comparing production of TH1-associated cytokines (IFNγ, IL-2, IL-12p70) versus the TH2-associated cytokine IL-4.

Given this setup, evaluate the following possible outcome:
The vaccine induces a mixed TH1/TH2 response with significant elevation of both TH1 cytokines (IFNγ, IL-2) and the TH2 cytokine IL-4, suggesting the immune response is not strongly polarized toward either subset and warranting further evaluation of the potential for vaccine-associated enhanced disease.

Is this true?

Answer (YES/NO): NO